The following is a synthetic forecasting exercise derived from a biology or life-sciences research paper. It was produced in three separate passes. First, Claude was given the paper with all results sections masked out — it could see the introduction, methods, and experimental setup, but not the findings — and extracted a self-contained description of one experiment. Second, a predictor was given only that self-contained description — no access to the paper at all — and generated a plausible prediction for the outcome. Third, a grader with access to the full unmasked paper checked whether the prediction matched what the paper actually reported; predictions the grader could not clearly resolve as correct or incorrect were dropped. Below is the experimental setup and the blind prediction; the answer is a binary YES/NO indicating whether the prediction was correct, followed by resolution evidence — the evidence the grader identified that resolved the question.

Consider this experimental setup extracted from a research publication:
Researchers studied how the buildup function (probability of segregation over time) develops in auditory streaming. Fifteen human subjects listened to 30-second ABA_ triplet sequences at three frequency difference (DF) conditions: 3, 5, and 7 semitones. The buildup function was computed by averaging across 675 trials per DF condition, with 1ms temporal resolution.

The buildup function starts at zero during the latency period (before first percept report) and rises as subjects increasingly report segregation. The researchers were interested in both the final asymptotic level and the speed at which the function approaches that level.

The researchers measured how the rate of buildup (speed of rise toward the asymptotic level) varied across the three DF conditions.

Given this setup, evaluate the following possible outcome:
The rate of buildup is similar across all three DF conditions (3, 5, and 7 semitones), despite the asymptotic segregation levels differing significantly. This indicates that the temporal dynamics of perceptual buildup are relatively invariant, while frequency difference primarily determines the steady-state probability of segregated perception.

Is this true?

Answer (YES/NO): NO